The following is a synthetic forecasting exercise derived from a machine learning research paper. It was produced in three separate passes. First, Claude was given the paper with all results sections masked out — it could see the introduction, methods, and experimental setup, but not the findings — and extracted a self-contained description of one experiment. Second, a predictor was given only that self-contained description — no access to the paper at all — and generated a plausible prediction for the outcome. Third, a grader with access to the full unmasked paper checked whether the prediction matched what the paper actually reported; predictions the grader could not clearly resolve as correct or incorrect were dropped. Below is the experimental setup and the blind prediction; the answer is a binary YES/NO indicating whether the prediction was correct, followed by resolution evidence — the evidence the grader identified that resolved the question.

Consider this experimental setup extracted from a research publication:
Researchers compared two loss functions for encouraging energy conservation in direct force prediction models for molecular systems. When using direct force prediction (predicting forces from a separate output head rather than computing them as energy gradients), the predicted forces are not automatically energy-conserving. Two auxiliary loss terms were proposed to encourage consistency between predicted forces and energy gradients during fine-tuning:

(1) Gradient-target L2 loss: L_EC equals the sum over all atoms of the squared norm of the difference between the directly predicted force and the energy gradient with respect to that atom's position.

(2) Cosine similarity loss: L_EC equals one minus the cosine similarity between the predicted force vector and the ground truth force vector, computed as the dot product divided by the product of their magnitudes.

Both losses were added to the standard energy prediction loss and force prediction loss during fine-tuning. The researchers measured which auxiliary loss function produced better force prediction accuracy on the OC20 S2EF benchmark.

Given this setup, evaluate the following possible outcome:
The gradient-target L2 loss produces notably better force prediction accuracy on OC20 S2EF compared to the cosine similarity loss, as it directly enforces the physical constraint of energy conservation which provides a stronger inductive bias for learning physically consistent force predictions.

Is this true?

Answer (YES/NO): YES